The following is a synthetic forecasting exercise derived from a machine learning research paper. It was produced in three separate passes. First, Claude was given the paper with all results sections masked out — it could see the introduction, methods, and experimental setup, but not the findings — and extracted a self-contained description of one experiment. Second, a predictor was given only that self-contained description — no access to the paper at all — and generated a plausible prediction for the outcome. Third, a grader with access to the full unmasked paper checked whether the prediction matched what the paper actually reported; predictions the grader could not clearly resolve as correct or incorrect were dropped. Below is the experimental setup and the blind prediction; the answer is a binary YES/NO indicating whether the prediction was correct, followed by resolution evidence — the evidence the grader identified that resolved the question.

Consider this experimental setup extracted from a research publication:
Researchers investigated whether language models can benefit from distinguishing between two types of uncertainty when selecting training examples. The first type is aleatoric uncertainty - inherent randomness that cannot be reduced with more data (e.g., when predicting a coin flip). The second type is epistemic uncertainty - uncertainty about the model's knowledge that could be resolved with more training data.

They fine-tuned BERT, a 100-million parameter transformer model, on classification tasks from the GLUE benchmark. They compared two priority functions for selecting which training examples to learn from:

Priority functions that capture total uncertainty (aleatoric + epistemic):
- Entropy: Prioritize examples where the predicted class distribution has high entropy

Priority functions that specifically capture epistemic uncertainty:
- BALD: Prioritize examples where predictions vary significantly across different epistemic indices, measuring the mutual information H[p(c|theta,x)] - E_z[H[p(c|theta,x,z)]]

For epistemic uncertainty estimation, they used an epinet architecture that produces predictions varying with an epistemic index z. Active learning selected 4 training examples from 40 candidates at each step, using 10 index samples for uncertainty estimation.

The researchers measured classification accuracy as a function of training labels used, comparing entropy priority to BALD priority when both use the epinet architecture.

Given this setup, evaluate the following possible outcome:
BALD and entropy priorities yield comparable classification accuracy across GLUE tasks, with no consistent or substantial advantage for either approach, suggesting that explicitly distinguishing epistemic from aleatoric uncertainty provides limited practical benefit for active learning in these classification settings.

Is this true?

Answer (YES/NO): NO